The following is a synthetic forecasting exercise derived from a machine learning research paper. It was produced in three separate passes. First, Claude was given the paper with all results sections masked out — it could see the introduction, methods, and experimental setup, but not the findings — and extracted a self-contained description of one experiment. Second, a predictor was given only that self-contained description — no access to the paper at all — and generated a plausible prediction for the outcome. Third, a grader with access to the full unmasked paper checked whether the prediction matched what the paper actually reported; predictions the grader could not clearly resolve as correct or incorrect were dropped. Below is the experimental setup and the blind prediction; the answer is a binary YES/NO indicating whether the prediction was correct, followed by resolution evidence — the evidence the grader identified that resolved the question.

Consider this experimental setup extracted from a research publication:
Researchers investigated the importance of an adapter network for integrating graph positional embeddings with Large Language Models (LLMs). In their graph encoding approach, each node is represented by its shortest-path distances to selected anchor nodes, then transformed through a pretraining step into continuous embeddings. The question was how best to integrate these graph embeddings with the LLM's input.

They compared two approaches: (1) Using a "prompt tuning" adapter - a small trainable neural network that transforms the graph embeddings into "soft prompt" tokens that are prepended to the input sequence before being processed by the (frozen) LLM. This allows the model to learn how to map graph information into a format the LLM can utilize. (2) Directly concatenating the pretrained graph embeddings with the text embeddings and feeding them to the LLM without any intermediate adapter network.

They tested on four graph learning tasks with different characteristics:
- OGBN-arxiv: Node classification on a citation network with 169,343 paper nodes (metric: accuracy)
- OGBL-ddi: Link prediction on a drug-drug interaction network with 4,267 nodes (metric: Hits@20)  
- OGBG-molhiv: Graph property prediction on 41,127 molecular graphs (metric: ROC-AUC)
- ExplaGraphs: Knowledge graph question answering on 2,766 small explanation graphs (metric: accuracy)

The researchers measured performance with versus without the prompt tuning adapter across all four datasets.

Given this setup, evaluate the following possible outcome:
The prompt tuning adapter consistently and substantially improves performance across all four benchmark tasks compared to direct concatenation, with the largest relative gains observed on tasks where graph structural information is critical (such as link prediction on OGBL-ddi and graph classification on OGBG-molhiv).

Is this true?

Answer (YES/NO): NO